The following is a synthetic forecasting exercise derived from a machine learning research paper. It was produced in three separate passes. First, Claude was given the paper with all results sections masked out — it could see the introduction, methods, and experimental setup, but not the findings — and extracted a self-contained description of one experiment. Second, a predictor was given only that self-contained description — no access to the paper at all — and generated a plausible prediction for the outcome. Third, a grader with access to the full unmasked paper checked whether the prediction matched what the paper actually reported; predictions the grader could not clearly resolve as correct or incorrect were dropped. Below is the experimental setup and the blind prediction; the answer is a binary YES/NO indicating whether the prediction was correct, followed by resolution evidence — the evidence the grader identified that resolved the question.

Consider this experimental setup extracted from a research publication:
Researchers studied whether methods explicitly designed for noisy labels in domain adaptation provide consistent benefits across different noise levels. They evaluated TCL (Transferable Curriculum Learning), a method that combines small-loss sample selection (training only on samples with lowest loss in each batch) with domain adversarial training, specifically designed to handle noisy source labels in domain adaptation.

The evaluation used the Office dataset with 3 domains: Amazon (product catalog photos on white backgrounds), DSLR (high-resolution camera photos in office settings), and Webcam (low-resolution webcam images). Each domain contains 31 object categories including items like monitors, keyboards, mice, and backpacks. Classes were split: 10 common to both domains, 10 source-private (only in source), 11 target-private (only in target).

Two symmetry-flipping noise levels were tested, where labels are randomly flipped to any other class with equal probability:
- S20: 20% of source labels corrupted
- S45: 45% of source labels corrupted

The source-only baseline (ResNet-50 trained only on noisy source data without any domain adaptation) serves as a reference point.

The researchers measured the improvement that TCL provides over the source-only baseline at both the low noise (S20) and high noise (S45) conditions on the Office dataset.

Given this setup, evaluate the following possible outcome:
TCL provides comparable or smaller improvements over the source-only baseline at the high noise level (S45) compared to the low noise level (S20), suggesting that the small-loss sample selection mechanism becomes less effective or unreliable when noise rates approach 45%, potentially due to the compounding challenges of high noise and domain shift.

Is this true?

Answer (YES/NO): NO